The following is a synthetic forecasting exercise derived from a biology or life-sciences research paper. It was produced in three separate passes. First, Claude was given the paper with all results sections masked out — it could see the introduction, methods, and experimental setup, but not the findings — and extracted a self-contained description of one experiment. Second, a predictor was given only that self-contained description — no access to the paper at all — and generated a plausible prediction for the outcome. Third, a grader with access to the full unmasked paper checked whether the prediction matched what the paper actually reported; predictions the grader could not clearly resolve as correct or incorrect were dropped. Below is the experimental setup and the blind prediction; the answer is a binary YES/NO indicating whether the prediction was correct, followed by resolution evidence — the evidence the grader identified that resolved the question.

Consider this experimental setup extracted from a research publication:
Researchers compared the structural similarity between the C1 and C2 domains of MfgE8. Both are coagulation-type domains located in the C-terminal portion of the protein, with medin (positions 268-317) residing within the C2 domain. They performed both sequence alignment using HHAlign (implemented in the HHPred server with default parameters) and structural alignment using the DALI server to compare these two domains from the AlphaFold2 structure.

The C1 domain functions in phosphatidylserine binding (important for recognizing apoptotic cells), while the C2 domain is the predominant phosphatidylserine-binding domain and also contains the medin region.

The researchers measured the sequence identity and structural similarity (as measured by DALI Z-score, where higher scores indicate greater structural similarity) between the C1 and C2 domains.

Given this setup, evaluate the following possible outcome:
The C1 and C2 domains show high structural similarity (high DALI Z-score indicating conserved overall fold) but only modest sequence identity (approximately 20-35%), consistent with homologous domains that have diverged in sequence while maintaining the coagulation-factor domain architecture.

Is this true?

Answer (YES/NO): NO